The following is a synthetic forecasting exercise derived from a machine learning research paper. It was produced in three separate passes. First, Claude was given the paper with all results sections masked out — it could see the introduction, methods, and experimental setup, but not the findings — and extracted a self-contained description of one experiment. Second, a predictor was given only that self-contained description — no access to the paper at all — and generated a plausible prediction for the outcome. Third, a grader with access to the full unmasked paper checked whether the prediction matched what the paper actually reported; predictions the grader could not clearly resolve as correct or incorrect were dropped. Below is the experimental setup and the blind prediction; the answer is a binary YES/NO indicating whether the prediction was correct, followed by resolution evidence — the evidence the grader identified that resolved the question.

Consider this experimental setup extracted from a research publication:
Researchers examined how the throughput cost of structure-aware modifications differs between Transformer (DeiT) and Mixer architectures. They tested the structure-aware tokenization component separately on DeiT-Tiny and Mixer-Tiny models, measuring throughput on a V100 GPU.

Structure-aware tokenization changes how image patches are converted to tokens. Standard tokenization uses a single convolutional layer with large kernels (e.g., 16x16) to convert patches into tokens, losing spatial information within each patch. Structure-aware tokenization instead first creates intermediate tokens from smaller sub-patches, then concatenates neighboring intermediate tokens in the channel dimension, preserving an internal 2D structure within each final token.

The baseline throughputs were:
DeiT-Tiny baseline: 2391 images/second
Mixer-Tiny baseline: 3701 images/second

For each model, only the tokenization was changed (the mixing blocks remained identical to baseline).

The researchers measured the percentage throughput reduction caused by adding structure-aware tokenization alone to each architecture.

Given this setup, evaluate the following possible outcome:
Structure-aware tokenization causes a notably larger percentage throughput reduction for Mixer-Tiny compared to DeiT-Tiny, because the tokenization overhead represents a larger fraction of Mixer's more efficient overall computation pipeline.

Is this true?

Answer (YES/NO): NO